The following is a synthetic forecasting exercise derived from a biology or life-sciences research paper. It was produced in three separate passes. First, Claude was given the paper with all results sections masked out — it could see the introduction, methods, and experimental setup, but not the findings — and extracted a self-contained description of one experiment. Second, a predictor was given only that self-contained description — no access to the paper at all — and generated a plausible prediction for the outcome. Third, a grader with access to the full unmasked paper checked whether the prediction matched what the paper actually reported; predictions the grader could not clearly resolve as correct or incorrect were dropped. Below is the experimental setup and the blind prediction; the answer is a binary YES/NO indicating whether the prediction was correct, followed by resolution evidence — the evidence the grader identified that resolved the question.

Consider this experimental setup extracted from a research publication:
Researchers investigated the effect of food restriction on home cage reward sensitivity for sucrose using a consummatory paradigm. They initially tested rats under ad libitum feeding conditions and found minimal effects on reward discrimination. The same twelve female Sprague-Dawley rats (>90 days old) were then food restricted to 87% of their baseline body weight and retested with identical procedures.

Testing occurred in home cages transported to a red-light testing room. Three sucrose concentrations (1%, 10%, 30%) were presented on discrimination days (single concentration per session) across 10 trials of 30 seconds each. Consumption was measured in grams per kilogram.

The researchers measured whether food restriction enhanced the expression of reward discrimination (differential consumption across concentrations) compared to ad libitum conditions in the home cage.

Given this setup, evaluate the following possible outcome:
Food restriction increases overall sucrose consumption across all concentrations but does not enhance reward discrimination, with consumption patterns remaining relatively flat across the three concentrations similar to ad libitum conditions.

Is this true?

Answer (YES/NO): NO